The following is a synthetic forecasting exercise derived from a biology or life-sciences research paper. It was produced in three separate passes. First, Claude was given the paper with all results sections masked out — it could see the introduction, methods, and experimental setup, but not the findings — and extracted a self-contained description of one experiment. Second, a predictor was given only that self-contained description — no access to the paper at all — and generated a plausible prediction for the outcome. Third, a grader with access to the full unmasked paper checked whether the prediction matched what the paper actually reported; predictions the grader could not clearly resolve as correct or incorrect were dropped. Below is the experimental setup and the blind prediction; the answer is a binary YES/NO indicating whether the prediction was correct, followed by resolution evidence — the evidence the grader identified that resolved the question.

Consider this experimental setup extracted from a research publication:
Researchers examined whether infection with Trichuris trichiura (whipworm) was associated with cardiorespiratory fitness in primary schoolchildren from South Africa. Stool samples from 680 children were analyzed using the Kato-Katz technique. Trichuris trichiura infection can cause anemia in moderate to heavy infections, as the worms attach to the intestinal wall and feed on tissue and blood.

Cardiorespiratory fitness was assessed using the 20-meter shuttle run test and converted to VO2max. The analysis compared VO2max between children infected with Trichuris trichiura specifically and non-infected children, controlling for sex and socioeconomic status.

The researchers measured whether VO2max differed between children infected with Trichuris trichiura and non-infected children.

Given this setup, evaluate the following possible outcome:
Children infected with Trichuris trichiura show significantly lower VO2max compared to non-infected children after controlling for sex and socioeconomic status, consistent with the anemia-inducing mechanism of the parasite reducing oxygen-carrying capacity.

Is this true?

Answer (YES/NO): NO